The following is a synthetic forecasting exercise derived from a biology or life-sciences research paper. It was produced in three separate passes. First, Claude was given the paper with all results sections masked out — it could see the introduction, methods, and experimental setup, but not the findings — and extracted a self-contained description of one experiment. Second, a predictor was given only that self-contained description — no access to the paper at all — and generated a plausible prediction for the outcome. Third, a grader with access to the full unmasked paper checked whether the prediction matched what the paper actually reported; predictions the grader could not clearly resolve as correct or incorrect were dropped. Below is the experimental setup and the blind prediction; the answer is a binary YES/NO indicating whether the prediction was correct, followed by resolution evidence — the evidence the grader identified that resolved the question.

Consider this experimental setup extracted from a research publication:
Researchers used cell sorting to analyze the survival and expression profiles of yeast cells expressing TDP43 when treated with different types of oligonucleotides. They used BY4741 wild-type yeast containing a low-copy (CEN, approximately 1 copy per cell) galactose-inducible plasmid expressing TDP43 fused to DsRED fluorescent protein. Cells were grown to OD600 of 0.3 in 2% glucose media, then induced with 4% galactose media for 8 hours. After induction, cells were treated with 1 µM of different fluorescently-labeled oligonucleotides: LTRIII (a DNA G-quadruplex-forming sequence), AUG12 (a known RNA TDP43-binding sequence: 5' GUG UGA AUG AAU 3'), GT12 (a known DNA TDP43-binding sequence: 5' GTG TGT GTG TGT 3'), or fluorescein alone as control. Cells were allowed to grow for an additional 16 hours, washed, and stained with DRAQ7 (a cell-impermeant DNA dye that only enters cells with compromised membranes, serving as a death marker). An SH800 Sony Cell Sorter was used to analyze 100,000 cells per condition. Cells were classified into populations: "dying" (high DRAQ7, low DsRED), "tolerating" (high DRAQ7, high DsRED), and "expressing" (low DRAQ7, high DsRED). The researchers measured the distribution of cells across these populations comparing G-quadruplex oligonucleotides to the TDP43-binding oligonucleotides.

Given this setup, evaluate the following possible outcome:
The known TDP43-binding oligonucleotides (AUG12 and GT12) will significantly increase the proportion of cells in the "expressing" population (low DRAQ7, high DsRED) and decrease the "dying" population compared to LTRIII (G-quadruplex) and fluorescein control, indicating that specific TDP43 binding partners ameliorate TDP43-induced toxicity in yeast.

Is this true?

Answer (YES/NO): NO